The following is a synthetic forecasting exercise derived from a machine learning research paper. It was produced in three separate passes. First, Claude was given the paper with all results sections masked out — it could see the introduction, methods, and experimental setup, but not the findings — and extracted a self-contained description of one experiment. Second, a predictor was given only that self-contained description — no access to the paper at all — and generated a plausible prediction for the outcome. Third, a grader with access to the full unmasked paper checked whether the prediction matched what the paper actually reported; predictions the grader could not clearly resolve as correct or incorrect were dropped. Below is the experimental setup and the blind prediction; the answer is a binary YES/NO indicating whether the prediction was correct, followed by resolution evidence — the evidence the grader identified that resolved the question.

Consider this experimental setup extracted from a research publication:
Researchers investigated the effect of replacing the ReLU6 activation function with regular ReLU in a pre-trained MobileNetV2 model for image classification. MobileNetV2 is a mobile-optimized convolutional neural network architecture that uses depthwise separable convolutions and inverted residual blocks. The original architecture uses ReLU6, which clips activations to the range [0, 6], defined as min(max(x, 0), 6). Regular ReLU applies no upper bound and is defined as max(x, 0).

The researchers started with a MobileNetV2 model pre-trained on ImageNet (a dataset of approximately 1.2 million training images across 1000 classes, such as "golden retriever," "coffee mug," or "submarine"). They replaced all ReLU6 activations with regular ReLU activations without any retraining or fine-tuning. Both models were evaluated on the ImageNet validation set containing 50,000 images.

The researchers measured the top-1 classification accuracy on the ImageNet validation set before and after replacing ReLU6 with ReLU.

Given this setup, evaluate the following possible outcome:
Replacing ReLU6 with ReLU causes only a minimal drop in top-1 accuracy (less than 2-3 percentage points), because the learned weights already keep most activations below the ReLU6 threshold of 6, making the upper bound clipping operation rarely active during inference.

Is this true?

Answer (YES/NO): YES